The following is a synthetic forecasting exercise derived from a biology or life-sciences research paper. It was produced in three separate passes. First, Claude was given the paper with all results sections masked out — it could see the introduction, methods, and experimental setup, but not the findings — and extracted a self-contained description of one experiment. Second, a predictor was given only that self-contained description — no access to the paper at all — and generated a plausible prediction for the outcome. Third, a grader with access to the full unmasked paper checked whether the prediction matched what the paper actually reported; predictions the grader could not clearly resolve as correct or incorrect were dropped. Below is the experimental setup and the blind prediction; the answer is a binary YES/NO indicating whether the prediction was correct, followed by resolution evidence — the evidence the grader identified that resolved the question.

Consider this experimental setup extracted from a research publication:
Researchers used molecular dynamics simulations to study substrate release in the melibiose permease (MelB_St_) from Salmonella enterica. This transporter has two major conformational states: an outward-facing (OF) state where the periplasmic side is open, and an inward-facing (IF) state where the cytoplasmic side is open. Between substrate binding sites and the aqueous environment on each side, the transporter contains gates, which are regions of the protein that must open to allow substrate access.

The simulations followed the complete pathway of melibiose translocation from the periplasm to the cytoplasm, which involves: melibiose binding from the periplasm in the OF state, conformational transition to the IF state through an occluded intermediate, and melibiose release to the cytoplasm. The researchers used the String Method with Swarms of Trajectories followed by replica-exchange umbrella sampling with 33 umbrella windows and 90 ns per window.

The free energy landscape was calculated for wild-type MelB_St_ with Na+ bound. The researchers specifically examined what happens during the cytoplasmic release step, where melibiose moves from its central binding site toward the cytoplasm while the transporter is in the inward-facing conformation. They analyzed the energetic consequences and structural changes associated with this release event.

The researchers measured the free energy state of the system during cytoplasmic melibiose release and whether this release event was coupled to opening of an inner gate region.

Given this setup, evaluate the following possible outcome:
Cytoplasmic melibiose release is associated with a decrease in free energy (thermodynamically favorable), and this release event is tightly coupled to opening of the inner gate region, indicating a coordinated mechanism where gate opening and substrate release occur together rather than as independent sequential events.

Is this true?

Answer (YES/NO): NO